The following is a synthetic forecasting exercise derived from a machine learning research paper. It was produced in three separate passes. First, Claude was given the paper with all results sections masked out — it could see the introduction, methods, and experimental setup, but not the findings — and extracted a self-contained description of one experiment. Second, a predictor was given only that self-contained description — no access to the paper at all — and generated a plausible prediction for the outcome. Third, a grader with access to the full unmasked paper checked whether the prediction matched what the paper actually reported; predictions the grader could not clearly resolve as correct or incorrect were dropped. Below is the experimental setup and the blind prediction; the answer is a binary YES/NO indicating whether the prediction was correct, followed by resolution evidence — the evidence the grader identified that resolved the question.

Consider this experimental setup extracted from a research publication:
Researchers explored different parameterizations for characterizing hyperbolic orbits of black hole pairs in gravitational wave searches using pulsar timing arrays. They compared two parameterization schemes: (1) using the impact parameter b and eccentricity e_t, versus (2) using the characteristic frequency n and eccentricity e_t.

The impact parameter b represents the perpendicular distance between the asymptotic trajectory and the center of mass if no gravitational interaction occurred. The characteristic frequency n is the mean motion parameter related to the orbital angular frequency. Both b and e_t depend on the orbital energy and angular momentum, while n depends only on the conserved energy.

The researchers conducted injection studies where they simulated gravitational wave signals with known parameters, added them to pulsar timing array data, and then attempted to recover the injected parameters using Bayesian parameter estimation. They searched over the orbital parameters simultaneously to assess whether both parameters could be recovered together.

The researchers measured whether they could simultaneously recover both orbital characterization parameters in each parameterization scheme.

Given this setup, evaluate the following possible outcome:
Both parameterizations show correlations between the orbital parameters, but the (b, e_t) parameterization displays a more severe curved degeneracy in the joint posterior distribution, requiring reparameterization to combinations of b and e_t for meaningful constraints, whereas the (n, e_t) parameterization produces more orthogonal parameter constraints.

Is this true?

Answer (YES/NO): NO